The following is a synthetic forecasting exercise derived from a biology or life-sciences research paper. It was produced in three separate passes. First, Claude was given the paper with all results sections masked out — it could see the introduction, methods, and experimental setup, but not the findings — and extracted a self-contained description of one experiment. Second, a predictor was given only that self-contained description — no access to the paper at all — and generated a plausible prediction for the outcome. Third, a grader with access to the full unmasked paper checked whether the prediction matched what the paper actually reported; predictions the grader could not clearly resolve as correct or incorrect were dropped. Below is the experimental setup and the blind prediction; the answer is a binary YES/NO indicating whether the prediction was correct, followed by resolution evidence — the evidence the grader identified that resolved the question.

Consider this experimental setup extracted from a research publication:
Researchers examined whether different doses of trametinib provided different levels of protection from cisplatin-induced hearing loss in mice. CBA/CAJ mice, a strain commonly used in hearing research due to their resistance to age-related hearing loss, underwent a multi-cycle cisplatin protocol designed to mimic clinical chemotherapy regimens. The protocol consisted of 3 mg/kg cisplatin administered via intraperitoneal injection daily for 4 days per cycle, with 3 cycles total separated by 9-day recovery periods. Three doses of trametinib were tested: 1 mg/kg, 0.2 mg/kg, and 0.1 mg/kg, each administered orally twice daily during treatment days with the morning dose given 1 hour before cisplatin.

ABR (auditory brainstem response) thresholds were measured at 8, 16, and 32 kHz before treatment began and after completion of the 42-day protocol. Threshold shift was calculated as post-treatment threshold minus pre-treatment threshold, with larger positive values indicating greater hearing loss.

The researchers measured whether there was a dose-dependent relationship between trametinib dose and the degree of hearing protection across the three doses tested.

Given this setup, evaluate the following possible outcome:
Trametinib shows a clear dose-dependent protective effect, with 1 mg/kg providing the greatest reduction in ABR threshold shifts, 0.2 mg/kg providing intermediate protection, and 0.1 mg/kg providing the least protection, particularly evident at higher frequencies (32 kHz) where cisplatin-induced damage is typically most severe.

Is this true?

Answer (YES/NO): YES